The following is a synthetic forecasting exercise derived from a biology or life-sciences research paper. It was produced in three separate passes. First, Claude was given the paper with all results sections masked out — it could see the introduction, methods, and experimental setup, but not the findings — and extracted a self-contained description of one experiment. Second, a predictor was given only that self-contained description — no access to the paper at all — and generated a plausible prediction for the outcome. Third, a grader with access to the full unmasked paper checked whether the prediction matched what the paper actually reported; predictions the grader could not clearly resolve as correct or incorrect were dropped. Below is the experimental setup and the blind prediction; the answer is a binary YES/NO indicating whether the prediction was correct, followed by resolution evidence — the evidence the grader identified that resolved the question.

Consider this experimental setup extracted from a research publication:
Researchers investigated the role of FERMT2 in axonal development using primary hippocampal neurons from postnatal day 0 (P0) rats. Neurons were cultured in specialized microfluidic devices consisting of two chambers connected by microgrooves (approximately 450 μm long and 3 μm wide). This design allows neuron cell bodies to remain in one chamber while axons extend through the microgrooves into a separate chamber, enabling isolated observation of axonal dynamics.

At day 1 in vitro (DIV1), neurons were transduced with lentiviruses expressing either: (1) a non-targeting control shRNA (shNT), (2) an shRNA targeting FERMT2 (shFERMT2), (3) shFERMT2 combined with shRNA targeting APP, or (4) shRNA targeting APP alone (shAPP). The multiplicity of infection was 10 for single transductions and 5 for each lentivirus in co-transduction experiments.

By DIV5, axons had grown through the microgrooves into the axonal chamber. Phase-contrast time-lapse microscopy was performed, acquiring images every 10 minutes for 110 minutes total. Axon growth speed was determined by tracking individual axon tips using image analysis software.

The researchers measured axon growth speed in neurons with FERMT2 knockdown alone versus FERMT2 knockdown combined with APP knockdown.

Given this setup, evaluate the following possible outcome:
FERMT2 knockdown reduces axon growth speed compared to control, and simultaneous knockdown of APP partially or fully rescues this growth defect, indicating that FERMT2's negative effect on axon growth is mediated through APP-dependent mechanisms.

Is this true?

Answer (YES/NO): NO